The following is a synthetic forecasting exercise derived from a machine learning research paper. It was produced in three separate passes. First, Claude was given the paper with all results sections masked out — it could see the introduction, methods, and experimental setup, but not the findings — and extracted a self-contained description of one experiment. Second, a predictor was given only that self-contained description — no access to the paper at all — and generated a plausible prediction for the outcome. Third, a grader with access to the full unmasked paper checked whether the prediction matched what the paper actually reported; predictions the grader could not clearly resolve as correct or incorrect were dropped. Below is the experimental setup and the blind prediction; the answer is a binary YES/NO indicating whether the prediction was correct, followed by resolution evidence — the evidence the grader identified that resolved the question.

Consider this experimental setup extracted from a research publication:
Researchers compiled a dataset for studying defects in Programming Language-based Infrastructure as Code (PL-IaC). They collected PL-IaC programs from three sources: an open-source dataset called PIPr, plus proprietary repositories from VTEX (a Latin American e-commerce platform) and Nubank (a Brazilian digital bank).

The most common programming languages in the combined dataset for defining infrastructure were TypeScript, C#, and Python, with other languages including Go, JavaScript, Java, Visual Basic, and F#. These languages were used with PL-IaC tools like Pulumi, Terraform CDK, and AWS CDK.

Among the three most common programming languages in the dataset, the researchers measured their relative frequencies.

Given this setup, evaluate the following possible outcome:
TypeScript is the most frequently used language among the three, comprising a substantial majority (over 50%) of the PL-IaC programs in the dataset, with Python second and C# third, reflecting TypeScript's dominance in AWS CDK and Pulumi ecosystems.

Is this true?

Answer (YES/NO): NO